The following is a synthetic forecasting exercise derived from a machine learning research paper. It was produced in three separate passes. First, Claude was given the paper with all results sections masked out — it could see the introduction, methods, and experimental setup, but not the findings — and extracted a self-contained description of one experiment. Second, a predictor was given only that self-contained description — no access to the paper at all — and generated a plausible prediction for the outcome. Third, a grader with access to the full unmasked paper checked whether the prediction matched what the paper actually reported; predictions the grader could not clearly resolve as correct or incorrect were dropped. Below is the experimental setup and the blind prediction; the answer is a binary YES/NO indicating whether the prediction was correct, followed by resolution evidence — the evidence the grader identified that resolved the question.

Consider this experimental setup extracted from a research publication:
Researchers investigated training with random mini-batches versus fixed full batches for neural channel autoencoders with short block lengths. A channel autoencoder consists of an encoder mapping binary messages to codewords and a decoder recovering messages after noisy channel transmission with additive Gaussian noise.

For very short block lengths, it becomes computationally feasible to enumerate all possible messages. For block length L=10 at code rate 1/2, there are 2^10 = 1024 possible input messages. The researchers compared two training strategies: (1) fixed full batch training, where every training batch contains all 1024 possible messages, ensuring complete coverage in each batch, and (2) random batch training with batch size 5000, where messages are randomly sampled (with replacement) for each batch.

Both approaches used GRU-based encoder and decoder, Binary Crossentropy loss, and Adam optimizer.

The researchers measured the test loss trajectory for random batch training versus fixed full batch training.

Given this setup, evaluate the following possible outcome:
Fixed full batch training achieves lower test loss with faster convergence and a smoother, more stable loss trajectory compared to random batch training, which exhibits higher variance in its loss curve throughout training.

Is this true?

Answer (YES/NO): NO